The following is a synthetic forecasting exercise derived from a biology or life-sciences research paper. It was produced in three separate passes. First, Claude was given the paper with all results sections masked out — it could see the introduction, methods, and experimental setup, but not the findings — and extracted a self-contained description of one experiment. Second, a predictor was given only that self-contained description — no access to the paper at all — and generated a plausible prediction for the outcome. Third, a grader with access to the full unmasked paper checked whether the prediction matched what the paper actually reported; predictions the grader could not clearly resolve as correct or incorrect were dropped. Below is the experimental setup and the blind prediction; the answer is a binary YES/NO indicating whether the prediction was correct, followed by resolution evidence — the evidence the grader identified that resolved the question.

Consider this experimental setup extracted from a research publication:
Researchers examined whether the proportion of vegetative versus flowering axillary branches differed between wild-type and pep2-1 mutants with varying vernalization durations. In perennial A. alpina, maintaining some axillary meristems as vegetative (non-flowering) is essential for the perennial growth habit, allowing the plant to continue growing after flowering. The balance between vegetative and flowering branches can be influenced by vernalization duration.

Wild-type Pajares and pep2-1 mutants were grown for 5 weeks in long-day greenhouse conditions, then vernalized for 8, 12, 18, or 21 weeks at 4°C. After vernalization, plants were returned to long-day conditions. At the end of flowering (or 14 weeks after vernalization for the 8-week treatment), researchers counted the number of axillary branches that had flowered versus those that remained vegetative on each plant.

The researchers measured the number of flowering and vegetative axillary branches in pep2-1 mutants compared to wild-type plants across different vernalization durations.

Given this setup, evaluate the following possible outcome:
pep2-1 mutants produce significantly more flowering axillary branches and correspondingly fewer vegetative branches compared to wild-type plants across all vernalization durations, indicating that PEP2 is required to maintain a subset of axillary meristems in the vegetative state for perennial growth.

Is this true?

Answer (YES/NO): YES